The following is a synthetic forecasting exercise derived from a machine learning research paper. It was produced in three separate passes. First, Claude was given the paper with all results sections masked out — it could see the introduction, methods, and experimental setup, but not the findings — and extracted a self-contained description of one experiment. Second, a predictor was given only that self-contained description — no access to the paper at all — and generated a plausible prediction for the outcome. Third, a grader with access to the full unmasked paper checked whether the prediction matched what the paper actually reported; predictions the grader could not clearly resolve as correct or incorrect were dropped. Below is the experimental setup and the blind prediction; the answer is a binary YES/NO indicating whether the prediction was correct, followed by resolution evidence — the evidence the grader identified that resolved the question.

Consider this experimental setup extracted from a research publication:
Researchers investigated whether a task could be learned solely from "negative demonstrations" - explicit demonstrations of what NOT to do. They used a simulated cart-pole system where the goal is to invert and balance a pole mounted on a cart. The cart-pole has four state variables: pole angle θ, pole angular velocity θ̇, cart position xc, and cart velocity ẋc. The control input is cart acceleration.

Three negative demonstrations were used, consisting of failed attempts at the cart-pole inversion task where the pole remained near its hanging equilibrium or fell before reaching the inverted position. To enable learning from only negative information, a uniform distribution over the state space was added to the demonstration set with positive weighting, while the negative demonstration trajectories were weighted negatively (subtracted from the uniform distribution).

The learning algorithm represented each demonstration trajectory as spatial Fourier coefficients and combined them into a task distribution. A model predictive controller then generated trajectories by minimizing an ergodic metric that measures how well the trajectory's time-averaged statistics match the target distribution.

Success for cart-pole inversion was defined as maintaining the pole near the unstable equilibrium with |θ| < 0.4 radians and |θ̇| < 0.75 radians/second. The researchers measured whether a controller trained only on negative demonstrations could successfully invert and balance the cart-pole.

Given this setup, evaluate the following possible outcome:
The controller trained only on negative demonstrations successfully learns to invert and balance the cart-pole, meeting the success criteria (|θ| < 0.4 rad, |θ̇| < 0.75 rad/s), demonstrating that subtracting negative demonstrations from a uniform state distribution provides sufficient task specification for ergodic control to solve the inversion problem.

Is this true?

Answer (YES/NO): YES